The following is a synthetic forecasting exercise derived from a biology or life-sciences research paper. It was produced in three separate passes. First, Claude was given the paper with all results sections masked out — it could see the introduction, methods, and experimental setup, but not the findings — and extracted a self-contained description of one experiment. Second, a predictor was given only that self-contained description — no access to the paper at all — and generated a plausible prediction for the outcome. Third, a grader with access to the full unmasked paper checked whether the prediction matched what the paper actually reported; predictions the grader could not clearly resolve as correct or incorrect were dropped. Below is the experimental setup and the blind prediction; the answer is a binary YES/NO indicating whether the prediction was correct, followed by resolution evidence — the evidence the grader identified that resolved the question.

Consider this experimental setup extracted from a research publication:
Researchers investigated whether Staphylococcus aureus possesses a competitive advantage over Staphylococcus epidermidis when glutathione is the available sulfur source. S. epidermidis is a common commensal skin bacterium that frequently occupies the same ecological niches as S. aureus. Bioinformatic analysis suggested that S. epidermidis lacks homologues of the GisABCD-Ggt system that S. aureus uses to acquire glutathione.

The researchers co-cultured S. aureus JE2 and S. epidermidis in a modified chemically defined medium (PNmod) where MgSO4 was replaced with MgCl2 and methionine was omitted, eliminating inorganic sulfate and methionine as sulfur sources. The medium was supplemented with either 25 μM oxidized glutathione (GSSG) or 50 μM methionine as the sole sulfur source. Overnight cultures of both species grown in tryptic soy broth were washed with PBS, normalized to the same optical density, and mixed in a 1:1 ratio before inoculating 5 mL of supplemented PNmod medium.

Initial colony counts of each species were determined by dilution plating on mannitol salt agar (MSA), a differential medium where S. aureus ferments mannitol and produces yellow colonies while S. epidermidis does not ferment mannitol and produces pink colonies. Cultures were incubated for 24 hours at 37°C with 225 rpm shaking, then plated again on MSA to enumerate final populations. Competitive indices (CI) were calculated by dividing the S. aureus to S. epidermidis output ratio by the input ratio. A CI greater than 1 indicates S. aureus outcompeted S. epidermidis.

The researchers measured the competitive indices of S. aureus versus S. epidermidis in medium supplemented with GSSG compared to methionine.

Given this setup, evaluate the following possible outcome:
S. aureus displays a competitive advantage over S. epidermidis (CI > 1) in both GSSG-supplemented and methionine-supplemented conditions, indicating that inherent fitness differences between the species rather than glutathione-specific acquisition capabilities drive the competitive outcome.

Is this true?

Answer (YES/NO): NO